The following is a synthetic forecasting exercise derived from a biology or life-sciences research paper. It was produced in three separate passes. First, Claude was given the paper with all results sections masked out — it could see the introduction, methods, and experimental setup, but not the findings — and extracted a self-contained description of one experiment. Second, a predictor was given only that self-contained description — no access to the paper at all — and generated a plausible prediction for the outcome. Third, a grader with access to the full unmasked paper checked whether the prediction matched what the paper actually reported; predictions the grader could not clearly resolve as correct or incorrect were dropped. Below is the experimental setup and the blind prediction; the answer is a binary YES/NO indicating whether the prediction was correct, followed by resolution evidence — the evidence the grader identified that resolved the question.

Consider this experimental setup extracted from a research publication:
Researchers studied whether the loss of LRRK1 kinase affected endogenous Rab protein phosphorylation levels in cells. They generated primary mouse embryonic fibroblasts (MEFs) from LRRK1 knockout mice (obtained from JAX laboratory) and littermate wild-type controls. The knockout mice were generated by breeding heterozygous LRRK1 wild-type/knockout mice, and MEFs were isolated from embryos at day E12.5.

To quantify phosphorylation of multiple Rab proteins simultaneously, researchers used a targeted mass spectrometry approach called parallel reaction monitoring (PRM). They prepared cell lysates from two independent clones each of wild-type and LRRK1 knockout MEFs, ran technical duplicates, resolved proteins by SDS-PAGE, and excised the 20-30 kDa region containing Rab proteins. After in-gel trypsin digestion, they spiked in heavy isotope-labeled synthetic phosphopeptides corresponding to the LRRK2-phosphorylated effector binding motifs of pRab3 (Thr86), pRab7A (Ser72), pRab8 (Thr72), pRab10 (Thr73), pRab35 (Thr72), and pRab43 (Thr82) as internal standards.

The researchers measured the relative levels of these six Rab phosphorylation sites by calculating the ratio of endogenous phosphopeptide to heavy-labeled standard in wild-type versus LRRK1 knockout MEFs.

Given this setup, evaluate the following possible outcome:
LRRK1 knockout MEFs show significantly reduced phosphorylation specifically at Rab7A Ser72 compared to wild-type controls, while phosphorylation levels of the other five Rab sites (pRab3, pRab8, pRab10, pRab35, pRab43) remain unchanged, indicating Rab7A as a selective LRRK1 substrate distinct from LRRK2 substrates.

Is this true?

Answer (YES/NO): YES